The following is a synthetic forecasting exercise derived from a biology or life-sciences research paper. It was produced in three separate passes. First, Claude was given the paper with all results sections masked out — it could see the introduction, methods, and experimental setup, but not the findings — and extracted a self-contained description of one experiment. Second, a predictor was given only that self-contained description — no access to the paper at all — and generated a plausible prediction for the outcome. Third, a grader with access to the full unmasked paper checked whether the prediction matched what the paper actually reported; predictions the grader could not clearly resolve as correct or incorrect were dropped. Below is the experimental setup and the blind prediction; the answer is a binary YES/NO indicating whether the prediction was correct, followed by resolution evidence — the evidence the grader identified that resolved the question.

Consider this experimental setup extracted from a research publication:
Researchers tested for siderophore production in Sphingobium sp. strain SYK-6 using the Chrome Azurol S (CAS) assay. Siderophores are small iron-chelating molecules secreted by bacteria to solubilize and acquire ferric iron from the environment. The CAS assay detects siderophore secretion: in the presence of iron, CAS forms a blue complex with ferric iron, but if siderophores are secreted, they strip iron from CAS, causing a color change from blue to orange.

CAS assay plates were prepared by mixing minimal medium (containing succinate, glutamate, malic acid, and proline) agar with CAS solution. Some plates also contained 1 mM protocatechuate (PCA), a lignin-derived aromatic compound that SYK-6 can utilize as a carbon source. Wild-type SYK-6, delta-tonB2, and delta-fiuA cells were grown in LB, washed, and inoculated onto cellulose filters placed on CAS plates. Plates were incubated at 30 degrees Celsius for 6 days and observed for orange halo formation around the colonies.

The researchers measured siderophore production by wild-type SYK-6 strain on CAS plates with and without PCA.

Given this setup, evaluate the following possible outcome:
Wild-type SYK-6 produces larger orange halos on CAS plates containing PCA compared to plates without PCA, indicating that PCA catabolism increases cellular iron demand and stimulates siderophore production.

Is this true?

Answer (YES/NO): NO